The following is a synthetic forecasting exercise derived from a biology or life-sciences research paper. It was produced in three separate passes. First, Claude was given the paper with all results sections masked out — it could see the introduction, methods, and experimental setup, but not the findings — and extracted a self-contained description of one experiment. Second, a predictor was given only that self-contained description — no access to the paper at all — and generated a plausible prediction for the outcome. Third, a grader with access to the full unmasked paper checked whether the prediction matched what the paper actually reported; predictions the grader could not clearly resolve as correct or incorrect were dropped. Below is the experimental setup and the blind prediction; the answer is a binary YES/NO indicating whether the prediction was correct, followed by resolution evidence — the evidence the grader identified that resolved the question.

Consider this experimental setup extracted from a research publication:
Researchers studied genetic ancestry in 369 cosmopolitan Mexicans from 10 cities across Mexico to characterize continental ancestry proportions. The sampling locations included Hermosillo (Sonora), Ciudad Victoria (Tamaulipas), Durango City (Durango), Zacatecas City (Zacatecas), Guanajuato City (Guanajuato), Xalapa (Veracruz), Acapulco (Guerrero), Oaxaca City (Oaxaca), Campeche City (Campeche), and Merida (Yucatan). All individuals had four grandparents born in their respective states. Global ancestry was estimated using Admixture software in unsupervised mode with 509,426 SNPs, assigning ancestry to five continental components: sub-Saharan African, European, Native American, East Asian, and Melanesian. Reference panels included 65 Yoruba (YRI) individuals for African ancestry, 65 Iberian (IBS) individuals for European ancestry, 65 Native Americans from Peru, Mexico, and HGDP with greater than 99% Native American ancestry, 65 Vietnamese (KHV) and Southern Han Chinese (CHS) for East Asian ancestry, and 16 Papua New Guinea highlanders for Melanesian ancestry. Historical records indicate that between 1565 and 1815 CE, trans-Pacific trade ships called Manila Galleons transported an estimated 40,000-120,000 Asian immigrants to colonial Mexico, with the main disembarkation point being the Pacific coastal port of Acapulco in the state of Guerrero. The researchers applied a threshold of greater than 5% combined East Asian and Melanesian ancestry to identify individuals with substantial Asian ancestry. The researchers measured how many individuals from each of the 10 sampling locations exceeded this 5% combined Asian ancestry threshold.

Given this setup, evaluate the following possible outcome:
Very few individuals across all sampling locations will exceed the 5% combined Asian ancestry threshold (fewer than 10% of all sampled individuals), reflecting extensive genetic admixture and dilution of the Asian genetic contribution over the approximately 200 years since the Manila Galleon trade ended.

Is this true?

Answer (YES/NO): YES